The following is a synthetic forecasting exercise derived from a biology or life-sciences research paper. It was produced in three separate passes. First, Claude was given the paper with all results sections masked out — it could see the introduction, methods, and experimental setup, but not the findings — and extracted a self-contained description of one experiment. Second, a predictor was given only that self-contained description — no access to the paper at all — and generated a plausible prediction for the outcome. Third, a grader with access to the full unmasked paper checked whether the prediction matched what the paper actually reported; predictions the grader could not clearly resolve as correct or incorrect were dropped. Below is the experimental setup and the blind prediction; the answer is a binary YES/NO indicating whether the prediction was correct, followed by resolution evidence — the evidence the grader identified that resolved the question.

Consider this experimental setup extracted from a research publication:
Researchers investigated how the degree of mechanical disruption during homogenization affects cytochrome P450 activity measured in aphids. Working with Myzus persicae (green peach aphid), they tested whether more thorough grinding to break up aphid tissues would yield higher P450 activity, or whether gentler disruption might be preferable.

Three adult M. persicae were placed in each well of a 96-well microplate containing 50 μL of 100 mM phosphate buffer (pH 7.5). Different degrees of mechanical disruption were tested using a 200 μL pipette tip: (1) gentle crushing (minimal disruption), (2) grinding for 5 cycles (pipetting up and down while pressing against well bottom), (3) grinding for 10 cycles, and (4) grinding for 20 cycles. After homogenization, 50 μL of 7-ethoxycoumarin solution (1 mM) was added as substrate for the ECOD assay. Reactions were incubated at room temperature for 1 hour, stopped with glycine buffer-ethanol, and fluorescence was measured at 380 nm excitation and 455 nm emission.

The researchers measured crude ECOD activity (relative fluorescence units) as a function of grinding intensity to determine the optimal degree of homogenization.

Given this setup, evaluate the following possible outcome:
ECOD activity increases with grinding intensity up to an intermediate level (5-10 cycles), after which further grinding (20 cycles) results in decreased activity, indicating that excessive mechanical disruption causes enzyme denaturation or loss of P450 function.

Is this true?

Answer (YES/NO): NO